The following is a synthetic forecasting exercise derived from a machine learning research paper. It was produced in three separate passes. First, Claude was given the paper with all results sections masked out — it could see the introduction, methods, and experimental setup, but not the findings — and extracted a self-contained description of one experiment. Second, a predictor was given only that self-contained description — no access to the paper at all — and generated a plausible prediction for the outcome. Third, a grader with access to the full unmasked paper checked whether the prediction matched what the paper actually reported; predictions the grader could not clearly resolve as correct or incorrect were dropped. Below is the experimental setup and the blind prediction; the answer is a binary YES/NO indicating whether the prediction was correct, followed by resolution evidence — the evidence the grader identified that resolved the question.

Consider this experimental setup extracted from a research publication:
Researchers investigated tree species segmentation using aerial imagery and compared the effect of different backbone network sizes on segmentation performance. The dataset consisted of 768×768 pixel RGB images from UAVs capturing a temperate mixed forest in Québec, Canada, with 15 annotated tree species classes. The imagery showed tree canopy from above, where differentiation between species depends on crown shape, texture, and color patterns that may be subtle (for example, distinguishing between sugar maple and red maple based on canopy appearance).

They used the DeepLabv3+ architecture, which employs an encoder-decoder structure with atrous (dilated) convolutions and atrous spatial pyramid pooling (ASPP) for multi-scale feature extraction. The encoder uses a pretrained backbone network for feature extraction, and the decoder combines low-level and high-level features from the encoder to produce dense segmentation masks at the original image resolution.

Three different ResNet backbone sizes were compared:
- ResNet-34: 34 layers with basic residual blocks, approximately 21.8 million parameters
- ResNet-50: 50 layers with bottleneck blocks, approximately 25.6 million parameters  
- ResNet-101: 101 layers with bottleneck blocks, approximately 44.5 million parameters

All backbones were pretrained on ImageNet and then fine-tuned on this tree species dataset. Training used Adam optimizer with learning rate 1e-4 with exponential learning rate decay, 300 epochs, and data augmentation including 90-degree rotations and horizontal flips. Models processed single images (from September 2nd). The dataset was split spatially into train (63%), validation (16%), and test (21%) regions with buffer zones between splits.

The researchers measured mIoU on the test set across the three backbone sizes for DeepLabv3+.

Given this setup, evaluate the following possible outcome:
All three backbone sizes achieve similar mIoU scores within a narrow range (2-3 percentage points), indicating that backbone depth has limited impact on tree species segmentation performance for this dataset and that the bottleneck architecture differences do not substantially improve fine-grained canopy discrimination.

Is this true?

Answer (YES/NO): NO